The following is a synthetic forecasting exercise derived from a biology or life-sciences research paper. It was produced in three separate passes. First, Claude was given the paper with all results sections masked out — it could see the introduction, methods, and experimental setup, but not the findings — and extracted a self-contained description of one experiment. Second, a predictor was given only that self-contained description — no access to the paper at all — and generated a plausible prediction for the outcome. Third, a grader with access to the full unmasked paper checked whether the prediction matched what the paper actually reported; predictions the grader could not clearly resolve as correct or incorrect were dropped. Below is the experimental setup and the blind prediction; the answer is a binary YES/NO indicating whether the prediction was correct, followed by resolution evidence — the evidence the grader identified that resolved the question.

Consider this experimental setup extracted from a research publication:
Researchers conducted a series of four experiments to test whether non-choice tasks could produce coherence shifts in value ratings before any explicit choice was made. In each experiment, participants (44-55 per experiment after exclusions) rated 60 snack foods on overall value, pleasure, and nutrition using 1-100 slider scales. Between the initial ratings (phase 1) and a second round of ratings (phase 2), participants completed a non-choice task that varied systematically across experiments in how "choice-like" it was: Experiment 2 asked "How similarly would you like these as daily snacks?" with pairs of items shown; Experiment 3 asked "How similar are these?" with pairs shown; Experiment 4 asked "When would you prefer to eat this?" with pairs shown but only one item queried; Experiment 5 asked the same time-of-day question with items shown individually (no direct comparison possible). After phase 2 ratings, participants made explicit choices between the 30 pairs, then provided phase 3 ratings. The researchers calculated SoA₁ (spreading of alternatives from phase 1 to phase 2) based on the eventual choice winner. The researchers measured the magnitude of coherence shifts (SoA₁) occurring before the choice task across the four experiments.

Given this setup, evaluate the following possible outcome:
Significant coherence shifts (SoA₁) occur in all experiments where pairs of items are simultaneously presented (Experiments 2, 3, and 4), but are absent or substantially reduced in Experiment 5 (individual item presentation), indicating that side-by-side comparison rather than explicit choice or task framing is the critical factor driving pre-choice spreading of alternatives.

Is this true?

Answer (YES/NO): NO